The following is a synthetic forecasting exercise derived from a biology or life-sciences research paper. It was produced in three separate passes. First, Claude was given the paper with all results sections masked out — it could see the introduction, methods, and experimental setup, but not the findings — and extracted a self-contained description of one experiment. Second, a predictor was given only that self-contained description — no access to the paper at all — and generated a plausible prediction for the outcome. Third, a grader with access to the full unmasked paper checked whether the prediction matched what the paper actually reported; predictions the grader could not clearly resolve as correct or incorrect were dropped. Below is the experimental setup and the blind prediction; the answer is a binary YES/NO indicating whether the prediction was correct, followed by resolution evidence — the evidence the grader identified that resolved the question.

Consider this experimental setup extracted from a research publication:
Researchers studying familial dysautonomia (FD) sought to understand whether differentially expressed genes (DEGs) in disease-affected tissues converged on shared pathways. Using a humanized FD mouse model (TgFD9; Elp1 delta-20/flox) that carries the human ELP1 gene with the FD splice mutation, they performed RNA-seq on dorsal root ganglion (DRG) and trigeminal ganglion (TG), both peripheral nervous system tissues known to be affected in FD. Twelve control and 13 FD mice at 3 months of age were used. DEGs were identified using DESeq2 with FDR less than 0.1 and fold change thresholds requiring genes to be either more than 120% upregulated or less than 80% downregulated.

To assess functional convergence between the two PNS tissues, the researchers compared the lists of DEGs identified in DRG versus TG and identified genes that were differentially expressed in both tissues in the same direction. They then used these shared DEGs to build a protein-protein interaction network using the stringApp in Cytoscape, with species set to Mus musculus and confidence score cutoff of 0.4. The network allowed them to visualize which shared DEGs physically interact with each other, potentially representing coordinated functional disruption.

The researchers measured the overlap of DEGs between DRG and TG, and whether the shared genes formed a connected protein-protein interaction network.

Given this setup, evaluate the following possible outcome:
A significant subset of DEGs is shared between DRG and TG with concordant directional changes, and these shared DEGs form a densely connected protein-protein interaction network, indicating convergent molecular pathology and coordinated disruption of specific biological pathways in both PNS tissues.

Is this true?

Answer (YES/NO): YES